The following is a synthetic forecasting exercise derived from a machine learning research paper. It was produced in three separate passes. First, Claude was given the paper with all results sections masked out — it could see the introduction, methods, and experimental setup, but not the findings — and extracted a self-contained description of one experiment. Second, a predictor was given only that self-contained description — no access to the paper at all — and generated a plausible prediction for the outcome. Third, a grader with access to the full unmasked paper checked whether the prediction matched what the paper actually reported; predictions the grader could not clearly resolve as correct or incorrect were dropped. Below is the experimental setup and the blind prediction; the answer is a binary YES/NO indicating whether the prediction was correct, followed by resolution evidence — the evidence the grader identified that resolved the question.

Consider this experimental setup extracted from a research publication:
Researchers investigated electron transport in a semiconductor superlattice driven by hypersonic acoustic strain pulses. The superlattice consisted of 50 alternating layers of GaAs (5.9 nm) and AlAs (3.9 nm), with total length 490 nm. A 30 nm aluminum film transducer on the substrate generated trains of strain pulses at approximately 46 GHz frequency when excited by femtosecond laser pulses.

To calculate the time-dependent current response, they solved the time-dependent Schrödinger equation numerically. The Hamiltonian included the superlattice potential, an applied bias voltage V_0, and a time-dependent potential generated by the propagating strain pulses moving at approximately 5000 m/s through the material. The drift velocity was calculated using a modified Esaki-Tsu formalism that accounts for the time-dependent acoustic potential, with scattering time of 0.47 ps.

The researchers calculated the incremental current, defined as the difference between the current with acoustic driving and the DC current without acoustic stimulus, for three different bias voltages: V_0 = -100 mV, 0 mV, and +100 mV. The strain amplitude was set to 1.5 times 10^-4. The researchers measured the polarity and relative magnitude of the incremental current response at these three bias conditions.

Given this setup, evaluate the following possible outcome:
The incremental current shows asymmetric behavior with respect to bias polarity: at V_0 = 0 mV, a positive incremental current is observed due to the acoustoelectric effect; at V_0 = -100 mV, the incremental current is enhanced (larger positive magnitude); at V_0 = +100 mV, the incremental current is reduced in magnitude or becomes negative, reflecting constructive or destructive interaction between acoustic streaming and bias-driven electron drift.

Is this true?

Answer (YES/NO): NO